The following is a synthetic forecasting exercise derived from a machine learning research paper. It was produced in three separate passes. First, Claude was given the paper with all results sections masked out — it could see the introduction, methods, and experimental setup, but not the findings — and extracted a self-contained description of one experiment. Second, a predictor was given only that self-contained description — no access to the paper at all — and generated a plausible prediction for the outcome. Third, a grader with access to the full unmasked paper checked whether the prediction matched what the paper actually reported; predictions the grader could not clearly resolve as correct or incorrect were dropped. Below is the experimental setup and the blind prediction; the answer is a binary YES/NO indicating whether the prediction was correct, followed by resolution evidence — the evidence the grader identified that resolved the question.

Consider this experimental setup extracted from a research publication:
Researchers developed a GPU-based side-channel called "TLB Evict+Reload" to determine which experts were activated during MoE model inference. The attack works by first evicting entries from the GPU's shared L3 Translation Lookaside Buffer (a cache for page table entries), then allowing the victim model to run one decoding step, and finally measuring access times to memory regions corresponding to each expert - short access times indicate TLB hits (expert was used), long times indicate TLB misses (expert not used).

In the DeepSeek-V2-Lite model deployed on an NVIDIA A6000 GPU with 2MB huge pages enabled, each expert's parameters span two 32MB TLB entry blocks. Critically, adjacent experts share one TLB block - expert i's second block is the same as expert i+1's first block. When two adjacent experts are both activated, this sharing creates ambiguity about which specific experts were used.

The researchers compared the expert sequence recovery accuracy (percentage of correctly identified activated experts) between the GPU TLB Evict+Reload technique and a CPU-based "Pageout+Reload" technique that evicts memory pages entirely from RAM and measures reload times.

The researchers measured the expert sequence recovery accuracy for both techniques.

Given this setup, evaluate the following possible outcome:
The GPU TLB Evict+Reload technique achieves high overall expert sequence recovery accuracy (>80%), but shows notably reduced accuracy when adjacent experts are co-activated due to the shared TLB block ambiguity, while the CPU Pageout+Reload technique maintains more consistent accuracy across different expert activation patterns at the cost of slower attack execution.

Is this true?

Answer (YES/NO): NO